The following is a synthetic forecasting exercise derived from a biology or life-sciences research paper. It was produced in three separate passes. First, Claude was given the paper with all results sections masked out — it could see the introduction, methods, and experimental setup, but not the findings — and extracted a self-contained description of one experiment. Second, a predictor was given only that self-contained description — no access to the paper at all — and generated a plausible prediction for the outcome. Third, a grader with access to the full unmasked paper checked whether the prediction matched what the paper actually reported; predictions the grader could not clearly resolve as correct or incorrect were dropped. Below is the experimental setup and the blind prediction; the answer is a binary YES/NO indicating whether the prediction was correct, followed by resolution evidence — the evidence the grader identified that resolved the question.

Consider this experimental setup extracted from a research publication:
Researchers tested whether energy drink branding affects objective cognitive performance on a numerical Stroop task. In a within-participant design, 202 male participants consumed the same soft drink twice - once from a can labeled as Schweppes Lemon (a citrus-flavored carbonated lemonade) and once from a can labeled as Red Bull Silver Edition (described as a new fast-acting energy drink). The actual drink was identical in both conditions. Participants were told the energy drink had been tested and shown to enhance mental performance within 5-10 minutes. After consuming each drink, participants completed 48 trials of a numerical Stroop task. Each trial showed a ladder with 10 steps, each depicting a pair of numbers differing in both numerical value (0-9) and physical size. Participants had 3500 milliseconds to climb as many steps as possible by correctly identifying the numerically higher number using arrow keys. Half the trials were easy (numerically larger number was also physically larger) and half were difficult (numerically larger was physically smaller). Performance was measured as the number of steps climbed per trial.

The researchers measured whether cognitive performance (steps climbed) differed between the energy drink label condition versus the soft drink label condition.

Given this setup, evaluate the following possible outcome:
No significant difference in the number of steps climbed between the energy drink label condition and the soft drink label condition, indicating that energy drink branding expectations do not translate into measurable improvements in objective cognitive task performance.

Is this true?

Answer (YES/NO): NO